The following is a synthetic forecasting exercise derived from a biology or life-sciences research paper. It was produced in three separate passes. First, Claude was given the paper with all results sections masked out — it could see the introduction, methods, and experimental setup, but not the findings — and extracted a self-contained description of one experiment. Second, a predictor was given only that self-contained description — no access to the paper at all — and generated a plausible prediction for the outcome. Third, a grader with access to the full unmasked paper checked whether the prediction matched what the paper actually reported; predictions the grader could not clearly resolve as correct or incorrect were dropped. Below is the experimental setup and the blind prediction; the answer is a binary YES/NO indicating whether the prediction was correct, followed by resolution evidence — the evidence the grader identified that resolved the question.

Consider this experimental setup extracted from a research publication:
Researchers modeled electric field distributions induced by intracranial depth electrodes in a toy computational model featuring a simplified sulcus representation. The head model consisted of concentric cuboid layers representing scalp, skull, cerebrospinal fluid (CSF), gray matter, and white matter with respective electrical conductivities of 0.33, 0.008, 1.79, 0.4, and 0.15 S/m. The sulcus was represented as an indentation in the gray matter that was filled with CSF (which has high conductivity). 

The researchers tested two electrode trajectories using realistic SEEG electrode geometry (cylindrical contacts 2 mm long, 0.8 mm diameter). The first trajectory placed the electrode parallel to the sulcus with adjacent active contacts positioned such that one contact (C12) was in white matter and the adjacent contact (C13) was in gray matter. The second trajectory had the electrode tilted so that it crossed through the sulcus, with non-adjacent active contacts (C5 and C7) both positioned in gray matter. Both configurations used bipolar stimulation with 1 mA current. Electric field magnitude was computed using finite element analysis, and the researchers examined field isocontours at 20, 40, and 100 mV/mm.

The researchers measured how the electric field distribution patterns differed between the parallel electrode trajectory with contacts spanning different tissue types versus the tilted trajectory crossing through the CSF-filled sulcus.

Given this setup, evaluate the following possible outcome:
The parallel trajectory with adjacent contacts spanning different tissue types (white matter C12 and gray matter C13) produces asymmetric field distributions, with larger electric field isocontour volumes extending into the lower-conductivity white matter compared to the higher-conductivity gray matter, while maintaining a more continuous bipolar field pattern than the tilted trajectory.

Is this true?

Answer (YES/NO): NO